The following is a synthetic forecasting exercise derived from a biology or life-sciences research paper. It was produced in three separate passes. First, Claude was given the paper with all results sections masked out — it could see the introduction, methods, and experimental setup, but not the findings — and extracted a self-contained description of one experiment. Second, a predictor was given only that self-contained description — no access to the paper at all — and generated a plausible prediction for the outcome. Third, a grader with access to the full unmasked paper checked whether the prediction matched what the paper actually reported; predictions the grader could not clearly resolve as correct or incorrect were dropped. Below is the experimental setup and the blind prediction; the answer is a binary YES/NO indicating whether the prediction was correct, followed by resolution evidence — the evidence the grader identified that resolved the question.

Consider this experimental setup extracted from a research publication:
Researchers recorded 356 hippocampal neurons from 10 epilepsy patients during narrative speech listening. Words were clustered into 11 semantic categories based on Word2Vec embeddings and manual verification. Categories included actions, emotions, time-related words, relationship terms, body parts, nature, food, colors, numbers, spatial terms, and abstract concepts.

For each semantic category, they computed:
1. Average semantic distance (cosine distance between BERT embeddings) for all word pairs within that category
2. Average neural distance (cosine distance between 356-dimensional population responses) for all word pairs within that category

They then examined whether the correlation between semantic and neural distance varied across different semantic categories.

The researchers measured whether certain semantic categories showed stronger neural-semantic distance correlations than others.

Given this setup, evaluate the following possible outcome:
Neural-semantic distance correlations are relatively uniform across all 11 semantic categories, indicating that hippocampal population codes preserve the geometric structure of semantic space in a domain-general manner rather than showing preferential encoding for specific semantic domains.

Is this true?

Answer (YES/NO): NO